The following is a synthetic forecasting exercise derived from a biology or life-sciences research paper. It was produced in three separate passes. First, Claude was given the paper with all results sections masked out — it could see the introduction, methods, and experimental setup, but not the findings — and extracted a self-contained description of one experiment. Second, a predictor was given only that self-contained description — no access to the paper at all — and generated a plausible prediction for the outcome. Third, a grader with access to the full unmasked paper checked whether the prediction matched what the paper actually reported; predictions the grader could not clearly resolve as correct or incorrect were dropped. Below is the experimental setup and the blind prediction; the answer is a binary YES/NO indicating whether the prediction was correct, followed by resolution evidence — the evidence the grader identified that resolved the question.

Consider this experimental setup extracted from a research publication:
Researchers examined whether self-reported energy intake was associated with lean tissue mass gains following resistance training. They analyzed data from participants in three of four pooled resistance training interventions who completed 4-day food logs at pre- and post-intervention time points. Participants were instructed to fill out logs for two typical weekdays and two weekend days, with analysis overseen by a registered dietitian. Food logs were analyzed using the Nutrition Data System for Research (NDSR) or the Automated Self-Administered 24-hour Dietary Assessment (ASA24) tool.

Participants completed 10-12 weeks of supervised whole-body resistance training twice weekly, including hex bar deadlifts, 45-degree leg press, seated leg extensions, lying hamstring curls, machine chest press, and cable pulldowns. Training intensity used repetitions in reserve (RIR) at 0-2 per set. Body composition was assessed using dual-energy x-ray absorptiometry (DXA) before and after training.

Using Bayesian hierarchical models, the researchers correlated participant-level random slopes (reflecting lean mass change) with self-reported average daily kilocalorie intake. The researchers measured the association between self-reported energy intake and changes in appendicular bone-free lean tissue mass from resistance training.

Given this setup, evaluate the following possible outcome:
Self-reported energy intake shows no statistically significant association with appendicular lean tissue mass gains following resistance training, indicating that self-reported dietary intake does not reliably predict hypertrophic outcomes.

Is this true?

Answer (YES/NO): NO